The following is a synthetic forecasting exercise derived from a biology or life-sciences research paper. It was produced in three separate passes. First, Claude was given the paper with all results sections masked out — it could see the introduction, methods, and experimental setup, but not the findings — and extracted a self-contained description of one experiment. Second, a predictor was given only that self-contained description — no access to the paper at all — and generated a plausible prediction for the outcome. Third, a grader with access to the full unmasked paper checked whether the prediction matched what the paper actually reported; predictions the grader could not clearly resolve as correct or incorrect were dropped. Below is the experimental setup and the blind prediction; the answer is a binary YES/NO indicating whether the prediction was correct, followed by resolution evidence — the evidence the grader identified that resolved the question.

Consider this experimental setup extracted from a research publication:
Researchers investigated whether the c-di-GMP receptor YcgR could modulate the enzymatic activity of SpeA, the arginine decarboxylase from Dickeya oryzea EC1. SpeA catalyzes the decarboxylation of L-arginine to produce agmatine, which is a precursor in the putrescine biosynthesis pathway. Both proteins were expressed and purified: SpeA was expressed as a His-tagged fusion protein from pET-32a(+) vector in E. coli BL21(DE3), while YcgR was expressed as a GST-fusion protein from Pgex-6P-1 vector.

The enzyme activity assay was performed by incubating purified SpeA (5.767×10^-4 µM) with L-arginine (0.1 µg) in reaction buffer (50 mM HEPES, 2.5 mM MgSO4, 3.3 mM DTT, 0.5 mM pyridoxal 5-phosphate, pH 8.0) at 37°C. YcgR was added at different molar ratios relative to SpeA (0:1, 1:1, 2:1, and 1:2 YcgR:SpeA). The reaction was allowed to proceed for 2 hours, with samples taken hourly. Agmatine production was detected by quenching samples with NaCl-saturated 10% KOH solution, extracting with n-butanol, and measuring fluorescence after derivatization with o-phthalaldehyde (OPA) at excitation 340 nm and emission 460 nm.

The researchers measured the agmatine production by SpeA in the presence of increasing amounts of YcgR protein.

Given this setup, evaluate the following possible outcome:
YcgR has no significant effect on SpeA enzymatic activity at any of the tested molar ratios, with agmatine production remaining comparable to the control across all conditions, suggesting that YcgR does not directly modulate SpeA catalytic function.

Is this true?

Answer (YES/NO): NO